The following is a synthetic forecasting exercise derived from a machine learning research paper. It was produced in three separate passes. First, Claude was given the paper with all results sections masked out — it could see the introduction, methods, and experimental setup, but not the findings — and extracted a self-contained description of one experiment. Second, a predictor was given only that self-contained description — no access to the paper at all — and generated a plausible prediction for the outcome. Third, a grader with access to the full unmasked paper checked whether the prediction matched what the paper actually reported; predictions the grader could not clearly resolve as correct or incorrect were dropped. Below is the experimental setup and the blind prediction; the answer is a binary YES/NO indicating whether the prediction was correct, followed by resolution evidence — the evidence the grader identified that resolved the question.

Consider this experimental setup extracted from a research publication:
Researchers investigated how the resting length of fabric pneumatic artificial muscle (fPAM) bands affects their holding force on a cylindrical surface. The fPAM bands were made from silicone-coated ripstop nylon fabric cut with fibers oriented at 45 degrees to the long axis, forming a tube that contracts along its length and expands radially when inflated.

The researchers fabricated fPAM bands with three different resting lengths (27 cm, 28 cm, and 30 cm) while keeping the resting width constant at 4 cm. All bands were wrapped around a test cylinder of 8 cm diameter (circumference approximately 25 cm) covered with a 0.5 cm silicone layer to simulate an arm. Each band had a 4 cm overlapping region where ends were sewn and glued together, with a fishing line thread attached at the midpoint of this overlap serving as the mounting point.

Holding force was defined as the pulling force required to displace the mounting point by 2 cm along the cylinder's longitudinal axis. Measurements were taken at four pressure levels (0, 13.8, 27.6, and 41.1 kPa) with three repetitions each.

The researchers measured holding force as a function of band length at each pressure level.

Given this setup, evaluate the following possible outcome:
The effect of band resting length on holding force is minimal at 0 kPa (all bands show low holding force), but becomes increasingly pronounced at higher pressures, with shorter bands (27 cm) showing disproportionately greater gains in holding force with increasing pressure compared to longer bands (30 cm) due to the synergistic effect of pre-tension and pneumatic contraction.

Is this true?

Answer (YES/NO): NO